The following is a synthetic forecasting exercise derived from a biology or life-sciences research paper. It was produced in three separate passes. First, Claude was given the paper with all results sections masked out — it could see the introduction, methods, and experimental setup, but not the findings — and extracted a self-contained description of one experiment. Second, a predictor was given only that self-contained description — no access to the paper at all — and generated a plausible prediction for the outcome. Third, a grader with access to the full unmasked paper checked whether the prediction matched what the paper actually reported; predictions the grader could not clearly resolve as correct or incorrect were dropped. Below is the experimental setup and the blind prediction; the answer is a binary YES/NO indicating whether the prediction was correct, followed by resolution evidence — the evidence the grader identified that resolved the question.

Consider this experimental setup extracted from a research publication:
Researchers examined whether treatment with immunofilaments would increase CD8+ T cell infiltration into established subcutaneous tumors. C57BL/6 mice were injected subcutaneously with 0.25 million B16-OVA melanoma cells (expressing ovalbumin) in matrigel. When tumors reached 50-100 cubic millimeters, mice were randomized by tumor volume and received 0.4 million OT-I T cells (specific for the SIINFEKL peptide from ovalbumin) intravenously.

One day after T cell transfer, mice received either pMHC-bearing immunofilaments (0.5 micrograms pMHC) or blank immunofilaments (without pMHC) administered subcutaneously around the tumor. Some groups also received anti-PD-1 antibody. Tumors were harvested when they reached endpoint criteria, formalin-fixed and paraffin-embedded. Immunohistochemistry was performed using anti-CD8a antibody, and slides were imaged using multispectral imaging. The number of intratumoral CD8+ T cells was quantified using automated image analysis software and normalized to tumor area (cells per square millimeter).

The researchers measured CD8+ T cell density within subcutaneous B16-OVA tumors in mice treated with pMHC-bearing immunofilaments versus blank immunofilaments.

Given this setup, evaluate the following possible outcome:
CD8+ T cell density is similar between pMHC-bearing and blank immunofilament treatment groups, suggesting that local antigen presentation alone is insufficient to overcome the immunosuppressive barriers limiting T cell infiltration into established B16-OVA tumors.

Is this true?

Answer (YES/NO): NO